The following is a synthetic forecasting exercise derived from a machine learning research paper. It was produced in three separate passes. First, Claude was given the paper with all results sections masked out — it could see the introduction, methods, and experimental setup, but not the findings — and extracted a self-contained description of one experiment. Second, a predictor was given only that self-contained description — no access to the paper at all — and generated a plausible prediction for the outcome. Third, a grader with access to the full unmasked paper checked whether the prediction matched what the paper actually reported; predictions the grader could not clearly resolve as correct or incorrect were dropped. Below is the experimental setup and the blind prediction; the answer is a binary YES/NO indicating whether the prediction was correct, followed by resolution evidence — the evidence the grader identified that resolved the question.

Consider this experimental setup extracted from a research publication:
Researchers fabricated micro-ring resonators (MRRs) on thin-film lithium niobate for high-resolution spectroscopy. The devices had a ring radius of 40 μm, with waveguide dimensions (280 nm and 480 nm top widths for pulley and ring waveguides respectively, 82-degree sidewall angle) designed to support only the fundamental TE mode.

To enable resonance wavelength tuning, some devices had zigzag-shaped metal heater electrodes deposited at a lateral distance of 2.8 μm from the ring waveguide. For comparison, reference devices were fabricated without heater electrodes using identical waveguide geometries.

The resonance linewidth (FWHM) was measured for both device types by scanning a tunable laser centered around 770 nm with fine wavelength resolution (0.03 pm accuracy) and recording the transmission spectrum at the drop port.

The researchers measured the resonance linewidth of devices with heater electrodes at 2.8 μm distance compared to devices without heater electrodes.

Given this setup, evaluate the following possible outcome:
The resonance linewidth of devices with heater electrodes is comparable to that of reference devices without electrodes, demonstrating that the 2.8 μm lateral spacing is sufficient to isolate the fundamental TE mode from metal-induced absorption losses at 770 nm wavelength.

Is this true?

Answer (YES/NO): YES